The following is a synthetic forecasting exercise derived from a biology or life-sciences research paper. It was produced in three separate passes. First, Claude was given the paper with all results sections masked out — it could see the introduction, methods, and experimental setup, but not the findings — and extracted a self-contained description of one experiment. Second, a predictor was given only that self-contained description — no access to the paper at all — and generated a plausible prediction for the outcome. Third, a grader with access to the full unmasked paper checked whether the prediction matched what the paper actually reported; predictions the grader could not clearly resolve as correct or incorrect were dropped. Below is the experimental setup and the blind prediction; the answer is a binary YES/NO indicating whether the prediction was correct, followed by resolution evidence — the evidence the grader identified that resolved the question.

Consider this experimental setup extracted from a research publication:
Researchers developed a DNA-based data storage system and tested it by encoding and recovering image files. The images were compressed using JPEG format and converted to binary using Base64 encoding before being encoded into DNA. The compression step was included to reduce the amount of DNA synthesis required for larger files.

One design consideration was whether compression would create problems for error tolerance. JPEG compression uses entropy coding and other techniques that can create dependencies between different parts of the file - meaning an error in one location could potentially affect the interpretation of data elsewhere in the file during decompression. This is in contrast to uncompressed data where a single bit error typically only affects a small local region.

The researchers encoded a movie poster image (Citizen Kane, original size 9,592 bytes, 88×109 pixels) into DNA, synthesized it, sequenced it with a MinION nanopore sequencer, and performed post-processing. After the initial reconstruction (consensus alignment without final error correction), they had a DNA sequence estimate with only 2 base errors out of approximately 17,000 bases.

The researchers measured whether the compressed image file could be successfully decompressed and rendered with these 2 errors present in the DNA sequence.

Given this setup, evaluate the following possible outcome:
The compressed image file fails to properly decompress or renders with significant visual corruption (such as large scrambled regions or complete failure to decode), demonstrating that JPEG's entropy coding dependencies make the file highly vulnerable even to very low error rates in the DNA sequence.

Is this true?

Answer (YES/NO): YES